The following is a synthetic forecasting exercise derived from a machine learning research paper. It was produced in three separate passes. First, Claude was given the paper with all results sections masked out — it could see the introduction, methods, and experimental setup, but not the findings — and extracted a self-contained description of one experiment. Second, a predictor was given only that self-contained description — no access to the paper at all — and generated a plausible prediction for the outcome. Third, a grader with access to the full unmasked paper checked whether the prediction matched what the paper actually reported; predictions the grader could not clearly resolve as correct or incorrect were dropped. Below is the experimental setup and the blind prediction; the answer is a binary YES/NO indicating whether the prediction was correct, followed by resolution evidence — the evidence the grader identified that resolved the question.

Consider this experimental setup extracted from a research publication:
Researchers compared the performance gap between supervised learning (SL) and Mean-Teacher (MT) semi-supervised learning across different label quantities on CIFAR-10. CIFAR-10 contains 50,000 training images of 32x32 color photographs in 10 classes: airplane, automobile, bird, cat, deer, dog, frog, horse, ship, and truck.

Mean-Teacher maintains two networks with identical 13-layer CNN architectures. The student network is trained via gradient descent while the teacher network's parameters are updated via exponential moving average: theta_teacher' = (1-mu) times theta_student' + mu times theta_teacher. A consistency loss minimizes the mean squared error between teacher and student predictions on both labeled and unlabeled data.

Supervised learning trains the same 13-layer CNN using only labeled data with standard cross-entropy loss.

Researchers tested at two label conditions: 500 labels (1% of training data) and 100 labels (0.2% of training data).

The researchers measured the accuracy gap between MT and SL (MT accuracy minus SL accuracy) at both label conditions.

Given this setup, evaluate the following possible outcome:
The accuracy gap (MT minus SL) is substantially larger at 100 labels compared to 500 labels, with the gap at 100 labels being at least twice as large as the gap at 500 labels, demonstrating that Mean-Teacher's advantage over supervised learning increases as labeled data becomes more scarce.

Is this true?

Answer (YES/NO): NO